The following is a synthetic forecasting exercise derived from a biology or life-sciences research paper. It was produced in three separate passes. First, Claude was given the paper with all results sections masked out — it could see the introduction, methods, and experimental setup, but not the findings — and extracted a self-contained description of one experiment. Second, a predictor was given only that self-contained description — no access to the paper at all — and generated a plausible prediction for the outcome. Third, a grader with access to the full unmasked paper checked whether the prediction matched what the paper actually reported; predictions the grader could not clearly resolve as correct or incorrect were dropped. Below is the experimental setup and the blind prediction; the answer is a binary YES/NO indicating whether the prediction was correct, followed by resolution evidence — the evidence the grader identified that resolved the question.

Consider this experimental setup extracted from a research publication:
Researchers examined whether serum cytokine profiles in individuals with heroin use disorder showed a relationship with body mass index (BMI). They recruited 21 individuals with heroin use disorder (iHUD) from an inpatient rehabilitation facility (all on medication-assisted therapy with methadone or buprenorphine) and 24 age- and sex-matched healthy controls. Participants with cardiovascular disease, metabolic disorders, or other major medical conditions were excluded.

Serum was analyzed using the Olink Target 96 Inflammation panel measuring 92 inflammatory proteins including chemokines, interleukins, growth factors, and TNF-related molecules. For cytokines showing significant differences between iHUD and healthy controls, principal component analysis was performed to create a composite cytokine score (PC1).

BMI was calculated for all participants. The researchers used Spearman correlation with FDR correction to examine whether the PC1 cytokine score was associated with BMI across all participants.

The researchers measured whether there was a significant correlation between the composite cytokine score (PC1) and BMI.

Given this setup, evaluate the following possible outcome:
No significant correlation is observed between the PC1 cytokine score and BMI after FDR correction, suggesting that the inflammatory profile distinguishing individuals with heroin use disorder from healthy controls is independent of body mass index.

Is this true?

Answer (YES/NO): NO